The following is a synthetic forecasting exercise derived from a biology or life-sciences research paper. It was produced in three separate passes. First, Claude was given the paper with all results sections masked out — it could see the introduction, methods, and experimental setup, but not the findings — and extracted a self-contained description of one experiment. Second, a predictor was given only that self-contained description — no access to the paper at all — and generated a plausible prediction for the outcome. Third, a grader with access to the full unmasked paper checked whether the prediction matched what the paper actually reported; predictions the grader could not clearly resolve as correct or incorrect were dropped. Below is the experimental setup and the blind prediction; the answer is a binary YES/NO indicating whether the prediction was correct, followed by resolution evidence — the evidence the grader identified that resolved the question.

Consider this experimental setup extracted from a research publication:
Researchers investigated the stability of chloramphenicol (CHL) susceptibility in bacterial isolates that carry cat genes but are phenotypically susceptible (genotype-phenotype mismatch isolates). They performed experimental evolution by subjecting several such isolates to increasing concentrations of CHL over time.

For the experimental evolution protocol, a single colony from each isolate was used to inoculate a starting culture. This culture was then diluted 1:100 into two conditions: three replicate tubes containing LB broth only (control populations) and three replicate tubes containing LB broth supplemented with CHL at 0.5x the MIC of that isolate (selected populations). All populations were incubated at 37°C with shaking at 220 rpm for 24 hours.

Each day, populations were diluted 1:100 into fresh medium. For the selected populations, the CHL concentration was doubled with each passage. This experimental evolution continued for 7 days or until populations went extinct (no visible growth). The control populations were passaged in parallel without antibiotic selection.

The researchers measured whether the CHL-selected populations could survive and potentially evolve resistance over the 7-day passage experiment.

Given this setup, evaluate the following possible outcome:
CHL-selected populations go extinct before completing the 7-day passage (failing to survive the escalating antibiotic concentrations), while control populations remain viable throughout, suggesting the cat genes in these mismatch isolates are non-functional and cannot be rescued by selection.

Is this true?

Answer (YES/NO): NO